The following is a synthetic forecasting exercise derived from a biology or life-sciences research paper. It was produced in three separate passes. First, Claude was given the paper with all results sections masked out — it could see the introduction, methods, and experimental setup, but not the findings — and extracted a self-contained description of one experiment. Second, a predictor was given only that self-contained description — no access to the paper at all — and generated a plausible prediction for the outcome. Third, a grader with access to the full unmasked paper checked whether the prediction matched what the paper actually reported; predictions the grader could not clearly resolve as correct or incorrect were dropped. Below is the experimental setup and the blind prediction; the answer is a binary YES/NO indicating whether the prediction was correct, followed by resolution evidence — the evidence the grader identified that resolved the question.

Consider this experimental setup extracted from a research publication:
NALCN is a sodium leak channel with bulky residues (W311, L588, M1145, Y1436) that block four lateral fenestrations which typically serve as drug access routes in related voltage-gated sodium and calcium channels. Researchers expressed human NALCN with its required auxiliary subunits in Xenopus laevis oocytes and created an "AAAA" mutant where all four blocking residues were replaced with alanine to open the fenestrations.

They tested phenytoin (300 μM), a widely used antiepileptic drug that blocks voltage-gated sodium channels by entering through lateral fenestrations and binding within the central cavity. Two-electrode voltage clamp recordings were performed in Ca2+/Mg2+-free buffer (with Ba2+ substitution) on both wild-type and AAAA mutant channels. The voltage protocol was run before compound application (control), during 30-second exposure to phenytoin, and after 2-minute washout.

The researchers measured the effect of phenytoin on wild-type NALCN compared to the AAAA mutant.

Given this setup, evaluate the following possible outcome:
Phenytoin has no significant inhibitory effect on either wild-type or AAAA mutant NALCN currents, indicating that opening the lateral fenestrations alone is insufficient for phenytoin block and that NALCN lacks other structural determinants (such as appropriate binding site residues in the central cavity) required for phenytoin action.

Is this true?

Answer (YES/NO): NO